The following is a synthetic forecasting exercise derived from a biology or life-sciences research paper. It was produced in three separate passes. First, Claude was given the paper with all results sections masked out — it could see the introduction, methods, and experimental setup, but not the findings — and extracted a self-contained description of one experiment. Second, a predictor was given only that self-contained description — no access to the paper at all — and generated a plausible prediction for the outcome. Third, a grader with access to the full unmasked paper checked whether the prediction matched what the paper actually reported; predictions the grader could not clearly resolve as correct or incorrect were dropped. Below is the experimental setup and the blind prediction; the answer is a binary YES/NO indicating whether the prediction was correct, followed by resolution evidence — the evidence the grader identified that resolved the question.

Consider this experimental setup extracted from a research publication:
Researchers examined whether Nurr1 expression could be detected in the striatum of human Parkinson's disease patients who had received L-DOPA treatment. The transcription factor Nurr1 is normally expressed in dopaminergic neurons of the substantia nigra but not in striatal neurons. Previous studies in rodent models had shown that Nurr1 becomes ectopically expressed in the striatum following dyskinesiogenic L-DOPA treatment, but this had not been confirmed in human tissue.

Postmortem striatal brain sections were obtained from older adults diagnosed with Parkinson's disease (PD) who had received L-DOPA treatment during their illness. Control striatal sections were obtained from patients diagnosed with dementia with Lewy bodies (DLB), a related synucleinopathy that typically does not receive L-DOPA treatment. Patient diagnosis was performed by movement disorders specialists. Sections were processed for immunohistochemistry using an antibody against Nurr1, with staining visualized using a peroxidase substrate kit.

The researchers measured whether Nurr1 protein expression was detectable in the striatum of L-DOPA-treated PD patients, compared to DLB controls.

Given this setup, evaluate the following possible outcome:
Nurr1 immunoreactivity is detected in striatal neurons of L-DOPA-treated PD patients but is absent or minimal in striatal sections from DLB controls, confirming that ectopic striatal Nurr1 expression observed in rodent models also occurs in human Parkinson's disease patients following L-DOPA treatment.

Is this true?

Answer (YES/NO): YES